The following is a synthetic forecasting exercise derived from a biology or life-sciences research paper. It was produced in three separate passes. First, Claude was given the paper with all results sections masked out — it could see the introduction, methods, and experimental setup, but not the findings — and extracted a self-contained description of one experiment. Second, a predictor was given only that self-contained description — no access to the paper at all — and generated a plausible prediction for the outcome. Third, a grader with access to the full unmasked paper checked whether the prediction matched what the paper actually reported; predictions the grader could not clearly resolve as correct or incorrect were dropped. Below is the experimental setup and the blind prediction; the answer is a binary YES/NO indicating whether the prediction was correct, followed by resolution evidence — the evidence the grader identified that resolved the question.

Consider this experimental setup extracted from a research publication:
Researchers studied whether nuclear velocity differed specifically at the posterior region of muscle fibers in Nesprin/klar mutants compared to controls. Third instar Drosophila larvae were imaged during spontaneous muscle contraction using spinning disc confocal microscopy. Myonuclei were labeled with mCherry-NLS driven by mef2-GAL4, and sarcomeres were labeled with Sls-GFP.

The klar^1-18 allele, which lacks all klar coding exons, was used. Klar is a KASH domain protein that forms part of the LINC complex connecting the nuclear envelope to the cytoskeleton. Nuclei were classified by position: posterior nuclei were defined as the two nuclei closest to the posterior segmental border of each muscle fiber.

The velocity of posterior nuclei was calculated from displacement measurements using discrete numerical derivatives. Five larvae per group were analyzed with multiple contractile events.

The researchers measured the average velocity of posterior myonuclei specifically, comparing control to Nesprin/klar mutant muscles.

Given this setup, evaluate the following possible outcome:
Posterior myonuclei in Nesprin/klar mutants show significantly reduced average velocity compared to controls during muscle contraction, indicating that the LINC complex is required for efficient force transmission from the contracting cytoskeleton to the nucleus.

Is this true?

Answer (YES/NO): NO